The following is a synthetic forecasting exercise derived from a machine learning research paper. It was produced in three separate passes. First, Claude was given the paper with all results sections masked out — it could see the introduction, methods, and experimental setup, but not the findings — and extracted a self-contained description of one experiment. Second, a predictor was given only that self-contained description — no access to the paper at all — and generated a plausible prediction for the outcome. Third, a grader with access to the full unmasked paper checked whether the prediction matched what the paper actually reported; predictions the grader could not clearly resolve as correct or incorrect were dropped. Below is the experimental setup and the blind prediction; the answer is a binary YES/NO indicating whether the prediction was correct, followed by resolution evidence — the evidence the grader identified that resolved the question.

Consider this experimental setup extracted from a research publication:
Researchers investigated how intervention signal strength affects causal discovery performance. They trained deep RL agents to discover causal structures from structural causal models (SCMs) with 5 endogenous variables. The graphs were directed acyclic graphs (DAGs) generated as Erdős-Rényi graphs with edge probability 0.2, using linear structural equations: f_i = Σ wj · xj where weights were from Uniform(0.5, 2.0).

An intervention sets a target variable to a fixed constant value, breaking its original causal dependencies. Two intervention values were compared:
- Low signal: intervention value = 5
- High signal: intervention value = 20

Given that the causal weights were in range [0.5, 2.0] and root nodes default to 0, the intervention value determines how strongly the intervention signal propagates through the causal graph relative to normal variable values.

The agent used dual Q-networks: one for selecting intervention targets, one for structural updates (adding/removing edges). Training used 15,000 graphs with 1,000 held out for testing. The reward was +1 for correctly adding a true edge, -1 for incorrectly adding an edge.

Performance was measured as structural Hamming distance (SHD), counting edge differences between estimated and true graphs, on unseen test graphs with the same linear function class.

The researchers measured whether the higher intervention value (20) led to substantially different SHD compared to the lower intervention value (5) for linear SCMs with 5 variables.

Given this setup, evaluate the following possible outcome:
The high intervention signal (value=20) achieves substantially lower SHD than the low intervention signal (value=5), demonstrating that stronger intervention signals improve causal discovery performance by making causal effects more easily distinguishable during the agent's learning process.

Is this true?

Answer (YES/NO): NO